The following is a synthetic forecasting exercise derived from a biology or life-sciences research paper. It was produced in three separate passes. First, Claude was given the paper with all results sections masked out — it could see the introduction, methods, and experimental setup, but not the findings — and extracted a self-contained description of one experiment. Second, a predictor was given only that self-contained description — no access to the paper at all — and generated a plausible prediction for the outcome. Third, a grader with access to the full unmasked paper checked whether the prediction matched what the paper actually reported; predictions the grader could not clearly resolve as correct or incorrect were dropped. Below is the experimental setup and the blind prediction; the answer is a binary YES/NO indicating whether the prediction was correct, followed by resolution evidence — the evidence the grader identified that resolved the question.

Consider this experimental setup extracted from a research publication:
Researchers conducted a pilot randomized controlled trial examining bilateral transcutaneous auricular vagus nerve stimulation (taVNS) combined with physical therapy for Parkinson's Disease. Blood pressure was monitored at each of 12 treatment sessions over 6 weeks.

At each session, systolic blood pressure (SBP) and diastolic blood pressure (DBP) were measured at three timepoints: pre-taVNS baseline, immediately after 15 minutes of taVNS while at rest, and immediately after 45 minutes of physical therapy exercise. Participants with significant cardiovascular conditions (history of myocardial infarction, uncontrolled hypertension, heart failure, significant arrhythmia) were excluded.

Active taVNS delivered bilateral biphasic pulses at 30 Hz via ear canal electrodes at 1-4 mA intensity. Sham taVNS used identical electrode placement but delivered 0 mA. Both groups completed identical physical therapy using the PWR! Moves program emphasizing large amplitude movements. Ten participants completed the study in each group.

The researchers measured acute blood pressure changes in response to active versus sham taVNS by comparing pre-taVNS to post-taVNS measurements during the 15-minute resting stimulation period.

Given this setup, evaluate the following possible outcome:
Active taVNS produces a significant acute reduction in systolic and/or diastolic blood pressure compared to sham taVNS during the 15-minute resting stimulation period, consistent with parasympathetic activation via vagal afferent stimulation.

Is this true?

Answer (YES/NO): YES